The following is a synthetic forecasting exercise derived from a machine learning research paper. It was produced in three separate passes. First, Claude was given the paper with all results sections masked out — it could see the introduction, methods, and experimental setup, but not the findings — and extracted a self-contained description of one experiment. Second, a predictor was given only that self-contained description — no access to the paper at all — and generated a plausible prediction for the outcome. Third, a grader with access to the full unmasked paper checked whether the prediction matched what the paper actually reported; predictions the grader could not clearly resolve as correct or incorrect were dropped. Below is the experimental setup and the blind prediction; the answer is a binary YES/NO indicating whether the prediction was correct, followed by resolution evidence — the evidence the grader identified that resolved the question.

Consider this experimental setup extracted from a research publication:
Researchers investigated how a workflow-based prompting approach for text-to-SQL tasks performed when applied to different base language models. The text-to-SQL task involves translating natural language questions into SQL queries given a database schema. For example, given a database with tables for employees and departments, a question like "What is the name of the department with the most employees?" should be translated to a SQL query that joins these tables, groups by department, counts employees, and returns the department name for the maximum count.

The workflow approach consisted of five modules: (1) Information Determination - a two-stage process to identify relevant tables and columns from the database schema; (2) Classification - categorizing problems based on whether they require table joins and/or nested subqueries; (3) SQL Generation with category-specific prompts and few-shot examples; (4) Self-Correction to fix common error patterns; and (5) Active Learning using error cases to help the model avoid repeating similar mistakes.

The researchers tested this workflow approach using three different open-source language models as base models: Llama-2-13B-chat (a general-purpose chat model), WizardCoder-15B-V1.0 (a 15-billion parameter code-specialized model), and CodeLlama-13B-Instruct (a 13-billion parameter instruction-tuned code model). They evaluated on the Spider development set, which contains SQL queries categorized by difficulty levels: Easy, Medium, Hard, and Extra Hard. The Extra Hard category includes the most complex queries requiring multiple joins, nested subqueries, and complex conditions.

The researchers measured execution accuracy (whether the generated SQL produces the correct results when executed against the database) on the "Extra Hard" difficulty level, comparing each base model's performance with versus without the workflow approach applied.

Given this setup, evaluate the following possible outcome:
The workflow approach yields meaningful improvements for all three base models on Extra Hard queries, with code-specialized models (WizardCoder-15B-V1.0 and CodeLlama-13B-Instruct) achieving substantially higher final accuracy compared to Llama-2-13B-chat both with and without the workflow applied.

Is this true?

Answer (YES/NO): NO